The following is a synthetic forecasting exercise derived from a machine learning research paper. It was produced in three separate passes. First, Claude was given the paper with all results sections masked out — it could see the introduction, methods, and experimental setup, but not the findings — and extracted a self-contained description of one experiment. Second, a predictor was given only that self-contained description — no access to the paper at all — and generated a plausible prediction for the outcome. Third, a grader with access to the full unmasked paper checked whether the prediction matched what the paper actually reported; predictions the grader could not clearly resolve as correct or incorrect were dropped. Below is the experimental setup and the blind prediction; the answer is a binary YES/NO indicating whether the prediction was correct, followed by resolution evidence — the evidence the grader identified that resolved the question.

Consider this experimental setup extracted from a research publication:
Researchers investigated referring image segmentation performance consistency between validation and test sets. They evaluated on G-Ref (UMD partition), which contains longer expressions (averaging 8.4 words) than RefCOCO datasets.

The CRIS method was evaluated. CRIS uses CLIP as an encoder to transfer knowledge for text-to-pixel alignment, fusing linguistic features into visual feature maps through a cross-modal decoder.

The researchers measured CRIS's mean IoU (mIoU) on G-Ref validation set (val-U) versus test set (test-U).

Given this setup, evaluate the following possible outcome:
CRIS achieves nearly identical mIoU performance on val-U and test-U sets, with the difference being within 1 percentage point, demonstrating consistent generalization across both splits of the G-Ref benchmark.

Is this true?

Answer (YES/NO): YES